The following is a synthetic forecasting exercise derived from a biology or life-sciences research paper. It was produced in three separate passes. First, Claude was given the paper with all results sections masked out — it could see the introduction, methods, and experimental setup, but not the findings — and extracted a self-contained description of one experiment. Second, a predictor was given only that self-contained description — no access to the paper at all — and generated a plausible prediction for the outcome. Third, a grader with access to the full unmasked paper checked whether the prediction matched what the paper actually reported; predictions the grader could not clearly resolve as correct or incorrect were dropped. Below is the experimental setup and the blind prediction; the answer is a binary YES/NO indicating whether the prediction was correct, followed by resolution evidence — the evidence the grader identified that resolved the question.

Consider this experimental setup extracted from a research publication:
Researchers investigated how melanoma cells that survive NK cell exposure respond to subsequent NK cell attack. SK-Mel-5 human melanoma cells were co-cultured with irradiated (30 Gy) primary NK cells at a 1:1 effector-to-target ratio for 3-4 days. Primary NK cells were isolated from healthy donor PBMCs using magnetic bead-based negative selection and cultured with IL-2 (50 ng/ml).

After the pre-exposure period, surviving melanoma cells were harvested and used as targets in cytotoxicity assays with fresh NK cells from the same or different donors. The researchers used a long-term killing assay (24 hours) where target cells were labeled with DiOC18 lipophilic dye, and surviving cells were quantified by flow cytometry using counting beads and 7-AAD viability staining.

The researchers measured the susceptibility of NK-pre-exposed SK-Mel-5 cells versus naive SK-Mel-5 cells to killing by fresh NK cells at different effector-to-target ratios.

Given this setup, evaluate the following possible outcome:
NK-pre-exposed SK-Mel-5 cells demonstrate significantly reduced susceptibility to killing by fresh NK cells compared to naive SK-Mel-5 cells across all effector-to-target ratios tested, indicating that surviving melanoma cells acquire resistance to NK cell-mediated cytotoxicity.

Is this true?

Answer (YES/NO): YES